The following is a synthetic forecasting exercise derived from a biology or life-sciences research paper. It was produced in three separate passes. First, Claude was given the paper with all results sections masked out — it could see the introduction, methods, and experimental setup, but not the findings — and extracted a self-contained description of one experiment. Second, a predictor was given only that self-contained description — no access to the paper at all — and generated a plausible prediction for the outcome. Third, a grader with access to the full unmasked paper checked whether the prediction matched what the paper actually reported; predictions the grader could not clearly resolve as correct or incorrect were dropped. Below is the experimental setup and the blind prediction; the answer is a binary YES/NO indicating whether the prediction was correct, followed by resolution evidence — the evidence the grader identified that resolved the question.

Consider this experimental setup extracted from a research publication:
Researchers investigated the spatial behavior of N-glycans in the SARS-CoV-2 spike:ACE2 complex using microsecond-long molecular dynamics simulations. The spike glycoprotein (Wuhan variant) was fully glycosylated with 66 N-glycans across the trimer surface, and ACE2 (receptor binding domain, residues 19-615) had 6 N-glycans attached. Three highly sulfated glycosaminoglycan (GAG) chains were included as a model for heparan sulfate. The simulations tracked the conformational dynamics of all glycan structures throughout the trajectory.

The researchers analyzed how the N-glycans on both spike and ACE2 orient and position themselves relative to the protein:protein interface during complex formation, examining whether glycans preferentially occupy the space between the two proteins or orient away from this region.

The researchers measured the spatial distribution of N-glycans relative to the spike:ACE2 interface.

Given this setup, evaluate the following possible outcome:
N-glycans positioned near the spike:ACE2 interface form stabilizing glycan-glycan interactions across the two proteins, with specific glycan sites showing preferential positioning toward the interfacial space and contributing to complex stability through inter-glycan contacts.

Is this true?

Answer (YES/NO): YES